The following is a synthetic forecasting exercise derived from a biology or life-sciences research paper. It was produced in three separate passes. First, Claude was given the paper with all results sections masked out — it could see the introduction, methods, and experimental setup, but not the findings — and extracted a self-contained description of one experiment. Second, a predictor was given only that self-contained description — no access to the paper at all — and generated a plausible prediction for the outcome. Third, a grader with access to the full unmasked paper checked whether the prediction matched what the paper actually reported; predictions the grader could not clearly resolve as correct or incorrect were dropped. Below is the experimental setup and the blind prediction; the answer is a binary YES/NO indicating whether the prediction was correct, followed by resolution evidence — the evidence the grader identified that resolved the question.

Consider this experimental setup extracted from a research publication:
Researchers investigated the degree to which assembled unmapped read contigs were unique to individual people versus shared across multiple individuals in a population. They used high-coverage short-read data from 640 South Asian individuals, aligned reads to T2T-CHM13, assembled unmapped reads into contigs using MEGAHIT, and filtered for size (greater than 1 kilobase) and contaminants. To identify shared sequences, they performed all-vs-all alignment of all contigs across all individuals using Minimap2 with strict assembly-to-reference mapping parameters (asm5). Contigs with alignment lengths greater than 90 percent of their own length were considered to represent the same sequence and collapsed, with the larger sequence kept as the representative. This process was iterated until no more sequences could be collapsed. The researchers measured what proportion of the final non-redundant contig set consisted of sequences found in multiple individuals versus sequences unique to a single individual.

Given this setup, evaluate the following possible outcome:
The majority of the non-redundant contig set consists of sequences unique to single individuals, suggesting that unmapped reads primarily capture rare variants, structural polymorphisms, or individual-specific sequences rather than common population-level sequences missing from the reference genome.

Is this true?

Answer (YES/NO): NO